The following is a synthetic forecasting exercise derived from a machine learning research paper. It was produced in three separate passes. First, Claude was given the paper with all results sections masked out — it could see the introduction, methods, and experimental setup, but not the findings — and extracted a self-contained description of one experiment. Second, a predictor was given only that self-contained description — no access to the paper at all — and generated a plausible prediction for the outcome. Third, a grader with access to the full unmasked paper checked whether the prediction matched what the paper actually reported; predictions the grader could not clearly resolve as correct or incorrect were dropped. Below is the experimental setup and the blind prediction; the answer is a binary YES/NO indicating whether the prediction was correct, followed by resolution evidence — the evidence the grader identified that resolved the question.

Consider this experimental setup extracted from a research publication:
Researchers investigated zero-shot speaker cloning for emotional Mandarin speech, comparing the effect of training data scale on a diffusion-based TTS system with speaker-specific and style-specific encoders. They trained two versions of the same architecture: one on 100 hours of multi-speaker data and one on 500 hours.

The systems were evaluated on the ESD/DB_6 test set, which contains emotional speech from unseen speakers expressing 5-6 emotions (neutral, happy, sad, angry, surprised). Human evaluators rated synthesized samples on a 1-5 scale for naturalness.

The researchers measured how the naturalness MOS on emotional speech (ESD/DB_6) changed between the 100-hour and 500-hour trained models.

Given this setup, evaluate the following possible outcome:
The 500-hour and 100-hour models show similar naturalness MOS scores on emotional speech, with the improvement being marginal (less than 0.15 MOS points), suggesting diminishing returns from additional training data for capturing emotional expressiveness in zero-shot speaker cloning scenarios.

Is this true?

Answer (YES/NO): NO